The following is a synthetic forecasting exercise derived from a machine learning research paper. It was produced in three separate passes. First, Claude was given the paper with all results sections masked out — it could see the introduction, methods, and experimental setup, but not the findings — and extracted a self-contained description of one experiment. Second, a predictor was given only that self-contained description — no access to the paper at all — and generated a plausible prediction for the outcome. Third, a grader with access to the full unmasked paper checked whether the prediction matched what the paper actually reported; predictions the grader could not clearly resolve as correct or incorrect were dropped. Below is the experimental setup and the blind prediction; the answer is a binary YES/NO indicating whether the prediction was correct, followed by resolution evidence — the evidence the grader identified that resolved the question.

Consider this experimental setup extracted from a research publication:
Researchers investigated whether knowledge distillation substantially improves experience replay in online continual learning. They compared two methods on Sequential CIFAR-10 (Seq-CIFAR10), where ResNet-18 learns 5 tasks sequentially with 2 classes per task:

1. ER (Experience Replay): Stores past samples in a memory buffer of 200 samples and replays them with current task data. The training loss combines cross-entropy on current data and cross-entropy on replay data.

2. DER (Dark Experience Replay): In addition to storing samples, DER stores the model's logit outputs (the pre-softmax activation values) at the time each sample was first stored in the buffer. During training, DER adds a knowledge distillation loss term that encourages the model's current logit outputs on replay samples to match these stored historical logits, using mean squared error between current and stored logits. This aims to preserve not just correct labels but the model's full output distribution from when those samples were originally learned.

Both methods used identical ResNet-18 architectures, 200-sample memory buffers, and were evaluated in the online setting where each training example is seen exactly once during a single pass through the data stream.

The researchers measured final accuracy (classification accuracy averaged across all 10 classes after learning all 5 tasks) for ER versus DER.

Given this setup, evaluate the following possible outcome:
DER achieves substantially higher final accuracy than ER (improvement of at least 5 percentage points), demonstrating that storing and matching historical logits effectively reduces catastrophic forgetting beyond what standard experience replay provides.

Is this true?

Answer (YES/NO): NO